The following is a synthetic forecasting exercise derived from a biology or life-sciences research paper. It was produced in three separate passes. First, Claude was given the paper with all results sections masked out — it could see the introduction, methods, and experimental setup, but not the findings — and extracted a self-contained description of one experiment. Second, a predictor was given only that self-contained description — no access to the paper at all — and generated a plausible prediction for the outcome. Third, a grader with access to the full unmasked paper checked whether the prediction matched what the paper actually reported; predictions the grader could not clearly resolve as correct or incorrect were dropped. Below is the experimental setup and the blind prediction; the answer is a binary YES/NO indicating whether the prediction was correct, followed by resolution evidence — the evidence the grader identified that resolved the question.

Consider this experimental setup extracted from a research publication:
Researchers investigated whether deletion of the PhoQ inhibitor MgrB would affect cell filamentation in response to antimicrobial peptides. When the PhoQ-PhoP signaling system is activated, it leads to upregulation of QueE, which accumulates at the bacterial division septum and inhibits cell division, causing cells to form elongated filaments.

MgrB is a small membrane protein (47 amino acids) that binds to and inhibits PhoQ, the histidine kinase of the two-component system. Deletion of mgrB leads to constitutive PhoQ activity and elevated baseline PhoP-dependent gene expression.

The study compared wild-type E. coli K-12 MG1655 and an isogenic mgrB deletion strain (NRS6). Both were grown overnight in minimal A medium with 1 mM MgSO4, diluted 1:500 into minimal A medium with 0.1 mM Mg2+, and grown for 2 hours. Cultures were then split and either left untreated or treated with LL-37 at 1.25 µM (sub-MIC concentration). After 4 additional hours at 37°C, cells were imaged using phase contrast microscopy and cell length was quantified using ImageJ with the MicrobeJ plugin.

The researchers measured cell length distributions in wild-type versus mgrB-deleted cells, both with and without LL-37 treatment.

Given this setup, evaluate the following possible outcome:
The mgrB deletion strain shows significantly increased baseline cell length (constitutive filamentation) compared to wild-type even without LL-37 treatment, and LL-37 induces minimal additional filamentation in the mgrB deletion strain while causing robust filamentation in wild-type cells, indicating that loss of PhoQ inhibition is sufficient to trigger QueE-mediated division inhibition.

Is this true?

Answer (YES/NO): NO